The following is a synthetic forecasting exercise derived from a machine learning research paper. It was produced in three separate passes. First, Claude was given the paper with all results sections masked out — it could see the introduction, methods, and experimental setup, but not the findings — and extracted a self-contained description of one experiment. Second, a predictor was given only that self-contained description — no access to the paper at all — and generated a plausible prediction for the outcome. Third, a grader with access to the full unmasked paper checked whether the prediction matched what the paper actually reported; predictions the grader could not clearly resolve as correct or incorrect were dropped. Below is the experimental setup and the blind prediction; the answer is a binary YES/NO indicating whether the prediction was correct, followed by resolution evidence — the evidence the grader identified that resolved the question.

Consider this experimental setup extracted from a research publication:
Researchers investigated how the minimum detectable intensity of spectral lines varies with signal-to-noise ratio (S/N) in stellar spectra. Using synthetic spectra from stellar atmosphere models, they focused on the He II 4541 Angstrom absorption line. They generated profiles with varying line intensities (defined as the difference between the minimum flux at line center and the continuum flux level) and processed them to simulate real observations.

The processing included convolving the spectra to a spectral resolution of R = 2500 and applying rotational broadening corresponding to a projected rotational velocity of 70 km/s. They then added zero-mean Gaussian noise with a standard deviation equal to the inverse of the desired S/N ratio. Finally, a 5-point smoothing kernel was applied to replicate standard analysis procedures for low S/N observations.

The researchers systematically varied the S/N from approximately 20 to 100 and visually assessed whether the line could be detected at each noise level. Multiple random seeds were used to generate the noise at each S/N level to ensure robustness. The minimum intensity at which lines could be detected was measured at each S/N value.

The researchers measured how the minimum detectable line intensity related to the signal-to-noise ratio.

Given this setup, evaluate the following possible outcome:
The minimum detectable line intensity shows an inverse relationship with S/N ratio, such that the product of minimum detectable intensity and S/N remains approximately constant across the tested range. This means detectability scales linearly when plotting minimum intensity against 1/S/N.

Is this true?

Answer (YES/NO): YES